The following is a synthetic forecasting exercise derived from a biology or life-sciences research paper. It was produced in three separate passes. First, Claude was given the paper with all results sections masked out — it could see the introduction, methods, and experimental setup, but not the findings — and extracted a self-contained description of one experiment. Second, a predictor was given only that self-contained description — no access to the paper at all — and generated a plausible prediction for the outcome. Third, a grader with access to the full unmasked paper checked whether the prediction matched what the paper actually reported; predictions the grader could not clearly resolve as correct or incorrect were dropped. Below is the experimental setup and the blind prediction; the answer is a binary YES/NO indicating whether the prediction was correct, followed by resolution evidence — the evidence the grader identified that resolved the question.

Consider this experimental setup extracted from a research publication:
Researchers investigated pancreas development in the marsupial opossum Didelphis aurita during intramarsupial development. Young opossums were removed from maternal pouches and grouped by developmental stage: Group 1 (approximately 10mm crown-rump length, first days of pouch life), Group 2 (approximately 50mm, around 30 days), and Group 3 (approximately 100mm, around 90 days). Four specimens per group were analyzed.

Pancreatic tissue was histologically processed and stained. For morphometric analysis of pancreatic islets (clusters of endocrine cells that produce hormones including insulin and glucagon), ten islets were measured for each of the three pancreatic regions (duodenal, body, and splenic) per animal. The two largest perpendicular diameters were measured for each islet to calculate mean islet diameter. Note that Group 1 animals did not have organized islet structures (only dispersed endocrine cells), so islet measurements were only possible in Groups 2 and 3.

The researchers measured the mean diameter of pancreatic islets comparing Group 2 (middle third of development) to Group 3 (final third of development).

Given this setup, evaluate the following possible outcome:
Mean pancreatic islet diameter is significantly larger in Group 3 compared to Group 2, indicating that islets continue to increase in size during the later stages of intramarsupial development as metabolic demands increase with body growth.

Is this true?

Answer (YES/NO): NO